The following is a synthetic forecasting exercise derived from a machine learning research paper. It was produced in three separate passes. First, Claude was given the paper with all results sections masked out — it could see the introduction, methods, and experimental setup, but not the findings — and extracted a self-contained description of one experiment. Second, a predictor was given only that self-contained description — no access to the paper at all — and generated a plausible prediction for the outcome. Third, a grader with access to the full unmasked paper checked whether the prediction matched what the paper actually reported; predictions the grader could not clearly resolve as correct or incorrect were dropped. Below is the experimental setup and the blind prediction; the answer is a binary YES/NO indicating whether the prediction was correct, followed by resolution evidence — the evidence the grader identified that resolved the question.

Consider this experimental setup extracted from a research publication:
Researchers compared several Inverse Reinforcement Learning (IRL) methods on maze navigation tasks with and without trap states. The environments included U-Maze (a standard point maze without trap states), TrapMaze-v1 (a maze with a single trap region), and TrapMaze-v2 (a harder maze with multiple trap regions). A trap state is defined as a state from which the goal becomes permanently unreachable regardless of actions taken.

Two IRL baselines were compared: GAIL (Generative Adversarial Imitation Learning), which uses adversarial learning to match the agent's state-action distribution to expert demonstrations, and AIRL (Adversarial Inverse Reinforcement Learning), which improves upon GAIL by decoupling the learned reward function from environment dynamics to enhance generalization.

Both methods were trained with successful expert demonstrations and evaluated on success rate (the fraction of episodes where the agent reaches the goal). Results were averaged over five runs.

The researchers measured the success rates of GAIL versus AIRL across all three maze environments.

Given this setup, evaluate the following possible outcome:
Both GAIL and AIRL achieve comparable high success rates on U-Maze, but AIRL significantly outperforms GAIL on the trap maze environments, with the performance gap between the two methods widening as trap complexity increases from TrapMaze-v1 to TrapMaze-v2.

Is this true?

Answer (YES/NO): NO